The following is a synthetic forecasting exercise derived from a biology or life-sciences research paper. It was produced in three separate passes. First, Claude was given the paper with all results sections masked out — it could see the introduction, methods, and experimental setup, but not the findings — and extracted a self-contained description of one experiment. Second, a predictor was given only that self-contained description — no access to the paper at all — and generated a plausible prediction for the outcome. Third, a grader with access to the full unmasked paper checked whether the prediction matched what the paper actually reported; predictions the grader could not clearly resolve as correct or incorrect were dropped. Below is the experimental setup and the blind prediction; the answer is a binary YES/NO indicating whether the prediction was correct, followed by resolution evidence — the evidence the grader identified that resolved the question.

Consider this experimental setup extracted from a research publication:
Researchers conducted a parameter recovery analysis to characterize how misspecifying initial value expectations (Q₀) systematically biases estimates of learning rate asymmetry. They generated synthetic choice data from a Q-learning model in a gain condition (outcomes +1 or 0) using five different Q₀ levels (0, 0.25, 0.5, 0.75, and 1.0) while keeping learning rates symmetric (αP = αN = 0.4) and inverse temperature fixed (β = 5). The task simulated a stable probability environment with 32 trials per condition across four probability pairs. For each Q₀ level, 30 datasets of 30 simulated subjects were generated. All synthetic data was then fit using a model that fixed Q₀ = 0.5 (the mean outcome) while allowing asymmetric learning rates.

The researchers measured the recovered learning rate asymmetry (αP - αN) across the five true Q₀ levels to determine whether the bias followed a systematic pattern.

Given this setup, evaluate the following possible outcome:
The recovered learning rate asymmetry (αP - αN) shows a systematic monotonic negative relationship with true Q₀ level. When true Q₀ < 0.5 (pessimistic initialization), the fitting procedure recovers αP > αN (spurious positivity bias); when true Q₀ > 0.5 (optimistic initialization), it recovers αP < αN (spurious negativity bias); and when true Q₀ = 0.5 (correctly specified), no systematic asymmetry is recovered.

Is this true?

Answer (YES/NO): YES